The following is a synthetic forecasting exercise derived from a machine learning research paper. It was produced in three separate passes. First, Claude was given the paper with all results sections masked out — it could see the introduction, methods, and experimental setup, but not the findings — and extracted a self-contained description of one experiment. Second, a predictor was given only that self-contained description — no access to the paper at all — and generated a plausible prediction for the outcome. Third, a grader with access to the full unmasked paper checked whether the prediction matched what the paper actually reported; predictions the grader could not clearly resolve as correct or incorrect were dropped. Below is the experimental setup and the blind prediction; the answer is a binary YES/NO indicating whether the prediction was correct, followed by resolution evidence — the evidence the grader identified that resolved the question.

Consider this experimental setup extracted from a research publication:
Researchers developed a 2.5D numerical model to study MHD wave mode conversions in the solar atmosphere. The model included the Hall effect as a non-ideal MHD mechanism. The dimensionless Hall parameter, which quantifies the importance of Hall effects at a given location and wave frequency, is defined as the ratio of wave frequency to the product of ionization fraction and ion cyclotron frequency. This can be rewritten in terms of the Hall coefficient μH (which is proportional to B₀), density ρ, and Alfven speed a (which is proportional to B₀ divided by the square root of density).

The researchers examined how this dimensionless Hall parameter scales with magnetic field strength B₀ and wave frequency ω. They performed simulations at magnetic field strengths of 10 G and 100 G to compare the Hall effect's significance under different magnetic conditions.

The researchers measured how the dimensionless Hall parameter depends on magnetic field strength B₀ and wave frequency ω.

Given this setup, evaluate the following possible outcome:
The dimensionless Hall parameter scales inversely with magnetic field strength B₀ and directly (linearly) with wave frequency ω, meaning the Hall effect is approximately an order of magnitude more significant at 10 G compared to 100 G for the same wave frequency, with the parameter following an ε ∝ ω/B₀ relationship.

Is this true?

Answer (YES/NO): YES